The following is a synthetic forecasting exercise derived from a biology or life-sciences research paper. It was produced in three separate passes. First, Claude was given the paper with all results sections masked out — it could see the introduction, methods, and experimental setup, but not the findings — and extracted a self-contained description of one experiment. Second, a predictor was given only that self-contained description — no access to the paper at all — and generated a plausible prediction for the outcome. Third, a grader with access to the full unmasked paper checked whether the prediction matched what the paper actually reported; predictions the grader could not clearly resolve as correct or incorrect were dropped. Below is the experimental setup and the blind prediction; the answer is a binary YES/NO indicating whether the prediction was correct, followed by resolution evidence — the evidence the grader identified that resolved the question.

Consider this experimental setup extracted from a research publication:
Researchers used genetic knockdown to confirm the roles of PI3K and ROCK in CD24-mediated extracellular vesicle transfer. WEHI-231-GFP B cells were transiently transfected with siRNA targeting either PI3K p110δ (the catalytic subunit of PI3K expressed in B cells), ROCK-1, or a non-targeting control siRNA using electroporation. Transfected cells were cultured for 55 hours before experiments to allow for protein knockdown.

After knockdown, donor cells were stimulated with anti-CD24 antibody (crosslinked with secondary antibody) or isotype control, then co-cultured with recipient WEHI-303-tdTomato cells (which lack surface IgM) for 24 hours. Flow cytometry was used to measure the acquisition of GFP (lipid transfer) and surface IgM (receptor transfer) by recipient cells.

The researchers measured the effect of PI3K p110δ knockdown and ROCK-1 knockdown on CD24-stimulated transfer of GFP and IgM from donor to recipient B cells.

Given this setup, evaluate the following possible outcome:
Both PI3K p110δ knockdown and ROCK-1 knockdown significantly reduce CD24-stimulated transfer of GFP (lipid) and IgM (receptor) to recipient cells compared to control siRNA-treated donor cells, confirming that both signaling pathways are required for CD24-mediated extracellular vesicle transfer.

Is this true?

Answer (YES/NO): YES